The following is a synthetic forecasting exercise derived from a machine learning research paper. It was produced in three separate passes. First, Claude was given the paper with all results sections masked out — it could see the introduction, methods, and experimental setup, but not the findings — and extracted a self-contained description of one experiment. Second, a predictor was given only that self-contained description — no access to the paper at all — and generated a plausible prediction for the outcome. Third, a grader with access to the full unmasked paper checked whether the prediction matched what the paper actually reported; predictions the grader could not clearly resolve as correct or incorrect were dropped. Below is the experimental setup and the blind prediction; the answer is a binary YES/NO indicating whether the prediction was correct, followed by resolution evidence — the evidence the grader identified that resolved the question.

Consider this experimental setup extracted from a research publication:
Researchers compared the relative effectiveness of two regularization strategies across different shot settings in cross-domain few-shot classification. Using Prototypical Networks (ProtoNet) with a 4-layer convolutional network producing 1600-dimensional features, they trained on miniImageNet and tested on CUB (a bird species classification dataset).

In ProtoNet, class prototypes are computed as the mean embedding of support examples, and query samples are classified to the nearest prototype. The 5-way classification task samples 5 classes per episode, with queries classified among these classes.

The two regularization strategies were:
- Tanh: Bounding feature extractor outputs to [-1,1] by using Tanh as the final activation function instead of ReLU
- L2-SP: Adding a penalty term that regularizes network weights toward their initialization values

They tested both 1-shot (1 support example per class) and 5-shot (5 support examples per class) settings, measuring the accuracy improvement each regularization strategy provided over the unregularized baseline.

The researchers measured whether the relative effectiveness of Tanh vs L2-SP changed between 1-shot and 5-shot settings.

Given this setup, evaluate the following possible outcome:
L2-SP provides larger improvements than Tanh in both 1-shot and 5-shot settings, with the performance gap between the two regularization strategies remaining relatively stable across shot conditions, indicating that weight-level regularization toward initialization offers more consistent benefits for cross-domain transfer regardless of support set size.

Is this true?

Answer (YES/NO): NO